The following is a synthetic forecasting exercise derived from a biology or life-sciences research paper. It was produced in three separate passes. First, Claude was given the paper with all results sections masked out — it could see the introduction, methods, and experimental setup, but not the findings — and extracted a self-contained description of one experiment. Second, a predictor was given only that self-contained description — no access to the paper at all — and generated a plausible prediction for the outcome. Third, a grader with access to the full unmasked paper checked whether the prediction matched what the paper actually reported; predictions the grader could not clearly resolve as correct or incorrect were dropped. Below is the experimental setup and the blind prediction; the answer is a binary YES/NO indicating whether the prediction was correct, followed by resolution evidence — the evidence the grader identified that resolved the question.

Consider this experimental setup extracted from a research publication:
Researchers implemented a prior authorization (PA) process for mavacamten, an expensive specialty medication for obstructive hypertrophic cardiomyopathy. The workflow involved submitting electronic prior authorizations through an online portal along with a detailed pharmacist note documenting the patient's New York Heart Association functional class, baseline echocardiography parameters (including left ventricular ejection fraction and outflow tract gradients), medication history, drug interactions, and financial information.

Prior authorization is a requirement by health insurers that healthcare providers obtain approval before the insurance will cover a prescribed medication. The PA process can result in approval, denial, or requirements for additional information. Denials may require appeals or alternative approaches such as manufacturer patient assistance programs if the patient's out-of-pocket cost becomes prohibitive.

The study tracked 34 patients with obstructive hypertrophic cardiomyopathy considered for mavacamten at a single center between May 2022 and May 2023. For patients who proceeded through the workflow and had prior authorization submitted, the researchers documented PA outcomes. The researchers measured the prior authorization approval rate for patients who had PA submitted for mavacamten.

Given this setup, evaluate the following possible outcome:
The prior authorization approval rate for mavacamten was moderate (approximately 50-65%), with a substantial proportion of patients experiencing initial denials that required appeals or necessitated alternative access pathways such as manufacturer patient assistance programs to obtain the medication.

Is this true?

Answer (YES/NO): NO